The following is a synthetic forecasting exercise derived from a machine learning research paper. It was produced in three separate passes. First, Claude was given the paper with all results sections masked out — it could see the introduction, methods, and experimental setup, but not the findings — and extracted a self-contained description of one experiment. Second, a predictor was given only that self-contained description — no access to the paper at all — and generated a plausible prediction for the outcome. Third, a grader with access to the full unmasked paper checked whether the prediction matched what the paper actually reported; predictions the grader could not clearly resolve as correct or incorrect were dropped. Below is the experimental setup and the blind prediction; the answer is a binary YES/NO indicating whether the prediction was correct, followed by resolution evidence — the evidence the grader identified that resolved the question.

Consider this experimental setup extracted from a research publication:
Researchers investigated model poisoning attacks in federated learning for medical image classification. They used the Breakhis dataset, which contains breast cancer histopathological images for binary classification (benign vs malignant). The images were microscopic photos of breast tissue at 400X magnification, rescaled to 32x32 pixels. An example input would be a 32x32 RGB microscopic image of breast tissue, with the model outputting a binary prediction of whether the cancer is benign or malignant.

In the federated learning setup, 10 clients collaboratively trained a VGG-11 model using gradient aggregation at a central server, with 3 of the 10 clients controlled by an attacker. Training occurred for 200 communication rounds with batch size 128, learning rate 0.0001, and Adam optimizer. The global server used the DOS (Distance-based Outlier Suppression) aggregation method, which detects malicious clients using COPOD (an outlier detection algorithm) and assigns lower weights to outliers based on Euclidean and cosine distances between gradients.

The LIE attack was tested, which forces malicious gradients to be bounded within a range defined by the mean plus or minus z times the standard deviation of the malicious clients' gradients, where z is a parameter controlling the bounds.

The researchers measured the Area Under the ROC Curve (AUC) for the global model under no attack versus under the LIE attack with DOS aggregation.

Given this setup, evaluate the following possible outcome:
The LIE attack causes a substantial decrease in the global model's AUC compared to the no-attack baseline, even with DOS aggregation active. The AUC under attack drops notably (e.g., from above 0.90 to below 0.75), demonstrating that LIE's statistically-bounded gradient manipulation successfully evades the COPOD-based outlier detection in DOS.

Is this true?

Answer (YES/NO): NO